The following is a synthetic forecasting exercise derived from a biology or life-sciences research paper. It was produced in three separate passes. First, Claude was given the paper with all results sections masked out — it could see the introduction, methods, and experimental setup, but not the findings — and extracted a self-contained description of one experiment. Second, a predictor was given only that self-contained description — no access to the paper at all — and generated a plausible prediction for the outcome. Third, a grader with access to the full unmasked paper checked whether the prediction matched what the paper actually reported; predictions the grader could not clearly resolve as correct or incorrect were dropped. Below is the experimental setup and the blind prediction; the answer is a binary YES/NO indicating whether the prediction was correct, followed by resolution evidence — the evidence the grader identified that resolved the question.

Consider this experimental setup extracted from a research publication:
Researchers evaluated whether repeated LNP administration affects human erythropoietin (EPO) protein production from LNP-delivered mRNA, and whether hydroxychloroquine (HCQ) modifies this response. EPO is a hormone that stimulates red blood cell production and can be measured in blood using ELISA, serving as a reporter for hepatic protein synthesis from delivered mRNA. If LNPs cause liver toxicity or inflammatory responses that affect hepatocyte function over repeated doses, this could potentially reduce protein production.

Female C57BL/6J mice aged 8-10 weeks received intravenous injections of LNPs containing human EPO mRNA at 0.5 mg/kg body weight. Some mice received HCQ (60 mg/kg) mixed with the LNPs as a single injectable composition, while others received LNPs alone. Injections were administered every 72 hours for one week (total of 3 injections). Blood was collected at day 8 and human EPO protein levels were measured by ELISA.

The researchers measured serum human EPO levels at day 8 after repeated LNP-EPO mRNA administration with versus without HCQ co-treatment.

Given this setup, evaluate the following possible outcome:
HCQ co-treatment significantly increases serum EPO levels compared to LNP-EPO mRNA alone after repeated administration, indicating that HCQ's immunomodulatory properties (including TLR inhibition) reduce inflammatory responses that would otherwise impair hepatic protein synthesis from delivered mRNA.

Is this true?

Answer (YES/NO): NO